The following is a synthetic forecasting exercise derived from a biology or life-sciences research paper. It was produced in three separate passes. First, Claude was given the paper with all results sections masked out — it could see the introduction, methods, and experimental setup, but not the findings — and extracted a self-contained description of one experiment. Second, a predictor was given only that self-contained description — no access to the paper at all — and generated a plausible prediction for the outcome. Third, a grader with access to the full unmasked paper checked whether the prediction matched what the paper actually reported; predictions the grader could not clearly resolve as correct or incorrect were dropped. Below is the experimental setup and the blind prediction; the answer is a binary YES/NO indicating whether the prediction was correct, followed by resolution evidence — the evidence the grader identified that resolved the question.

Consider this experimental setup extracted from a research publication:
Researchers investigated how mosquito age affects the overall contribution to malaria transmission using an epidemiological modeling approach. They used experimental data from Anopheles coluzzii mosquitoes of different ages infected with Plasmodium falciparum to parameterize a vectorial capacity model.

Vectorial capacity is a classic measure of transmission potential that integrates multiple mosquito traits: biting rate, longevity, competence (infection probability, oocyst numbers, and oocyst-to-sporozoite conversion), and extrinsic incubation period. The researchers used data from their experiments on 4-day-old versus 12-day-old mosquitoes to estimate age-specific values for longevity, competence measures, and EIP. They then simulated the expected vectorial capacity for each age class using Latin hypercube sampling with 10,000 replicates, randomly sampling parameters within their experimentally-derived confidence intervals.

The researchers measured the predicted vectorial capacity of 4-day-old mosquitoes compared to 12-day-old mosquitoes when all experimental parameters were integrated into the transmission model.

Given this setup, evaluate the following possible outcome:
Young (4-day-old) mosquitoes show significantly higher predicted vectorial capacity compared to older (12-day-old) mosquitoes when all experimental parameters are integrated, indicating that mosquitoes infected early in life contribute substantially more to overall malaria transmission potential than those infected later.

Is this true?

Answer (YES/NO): YES